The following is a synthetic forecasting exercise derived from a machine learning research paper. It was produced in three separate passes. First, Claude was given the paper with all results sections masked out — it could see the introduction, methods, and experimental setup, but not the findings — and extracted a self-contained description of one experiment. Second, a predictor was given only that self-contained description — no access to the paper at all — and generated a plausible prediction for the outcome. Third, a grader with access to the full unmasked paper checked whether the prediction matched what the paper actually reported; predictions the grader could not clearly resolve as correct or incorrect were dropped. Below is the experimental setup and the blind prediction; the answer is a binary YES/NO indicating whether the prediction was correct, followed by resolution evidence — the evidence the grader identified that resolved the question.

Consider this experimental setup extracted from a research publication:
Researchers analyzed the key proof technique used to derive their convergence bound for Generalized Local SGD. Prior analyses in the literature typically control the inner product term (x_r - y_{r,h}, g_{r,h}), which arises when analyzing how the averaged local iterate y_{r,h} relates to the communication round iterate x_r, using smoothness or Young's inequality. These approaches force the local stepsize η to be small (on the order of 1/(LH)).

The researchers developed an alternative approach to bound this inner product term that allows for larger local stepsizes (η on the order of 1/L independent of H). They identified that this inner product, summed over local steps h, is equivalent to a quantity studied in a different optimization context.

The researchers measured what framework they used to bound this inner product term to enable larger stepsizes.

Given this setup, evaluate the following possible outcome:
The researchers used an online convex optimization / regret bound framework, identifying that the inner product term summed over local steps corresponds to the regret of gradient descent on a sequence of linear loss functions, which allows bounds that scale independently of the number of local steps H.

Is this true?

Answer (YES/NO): YES